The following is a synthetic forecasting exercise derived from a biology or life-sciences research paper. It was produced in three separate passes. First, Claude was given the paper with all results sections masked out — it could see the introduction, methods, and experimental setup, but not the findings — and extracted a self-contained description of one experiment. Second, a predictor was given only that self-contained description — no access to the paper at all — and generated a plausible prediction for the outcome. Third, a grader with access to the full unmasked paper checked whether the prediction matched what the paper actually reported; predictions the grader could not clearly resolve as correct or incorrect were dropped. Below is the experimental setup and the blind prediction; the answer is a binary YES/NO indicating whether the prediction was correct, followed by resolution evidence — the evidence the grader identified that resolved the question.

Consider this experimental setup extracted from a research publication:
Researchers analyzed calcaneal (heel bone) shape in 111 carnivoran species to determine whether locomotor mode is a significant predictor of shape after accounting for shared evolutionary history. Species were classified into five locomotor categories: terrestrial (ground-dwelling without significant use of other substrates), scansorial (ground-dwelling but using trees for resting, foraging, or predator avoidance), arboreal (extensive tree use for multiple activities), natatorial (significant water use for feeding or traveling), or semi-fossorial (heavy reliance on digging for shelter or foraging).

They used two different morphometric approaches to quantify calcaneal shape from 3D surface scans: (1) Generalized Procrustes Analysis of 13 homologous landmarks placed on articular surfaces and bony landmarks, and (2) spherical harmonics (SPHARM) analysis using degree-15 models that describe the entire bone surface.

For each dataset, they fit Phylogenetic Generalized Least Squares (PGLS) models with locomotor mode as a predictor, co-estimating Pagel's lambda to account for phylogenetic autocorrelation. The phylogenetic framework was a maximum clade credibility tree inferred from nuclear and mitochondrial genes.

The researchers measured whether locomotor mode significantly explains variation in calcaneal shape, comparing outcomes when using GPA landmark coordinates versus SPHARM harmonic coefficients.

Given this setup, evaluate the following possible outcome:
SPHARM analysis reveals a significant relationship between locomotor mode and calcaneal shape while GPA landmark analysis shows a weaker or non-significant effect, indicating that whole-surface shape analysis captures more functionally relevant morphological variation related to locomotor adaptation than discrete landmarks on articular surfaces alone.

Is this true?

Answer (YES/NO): NO